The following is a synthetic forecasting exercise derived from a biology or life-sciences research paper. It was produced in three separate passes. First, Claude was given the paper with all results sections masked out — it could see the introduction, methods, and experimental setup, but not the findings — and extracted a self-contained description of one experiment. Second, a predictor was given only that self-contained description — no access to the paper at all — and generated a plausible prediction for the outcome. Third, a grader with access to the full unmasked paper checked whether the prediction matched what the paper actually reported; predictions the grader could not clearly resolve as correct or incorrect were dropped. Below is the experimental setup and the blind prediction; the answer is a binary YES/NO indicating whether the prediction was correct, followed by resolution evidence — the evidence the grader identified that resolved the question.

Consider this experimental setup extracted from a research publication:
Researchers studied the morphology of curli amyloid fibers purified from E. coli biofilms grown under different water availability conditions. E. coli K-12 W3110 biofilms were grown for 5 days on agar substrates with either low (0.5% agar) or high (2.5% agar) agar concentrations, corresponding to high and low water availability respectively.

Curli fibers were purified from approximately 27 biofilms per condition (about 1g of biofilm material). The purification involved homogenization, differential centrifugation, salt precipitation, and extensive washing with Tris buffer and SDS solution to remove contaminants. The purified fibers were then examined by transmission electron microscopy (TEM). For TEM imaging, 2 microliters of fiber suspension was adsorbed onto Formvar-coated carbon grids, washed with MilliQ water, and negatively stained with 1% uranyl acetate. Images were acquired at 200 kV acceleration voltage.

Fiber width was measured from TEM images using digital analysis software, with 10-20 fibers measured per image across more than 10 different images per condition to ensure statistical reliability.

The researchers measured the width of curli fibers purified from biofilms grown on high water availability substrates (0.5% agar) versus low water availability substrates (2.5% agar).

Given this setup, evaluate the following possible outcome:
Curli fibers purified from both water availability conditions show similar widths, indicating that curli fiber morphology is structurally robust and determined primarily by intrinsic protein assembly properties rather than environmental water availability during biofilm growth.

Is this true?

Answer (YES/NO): YES